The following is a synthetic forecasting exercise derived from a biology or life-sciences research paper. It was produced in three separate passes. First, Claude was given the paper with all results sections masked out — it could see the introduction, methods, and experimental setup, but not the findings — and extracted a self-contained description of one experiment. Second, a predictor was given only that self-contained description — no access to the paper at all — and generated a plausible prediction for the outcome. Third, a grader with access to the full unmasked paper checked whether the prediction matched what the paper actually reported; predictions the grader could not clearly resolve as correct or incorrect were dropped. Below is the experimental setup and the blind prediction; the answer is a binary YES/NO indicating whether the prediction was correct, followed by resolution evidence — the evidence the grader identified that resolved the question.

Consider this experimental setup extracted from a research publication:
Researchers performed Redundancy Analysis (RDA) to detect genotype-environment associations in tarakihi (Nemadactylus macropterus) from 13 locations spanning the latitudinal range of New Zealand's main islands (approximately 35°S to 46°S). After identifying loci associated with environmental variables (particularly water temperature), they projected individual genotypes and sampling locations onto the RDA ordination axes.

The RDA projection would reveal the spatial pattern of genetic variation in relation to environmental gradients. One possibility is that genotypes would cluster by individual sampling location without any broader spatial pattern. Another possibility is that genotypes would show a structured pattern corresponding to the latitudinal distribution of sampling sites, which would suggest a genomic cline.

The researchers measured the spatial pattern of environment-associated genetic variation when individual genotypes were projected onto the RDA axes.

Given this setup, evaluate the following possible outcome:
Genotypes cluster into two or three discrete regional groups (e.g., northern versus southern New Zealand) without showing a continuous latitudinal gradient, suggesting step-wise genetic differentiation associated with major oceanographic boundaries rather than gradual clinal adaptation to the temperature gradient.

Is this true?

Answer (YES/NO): NO